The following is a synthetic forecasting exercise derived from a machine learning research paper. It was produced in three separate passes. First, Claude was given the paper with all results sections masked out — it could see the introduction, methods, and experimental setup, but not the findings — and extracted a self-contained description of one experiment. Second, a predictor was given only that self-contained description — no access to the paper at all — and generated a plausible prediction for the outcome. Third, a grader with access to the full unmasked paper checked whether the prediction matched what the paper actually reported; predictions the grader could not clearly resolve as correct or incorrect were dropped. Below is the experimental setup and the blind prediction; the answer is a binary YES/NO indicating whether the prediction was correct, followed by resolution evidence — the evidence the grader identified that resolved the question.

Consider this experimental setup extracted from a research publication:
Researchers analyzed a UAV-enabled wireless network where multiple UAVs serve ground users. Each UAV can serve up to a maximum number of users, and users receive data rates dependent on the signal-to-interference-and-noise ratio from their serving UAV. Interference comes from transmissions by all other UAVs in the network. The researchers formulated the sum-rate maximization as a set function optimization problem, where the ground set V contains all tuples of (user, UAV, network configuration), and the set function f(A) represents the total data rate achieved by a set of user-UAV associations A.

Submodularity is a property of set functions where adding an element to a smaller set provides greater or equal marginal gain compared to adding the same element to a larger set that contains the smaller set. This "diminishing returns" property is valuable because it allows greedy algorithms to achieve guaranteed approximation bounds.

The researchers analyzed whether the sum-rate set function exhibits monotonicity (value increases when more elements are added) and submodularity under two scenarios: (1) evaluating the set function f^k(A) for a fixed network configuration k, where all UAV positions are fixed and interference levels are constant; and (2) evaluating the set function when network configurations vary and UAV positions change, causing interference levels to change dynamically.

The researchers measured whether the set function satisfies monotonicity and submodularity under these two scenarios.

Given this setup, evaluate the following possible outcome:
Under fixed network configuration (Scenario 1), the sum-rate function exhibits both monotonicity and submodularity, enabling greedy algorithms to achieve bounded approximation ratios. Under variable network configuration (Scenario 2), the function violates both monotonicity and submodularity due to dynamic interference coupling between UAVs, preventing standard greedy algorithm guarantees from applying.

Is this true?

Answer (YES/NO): YES